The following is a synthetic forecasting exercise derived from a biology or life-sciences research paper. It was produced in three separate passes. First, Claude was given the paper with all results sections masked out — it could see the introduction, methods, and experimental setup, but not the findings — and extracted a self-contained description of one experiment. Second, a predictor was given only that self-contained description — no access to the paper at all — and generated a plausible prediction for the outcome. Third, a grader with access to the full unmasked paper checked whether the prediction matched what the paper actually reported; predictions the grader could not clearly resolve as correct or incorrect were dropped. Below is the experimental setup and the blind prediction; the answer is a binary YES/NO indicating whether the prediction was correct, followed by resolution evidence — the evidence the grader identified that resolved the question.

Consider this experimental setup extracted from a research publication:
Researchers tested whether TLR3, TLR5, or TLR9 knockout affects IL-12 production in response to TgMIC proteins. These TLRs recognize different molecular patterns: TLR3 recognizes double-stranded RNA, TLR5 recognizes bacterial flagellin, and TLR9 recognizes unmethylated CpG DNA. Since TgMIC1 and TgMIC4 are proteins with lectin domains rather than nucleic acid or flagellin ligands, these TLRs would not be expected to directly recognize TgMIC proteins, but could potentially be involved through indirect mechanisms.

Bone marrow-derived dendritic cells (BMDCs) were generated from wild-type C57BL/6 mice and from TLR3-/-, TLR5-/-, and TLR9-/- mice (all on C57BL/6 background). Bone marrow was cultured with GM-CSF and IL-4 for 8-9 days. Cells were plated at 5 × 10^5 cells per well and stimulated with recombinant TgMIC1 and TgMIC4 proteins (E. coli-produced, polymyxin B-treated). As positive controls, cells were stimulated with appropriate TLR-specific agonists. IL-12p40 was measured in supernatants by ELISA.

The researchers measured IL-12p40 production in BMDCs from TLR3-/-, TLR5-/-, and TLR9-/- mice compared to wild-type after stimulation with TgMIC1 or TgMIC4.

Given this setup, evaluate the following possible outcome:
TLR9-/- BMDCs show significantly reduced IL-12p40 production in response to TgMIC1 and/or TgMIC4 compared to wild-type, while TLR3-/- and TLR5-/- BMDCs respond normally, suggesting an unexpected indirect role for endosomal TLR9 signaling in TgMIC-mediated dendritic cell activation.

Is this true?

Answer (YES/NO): NO